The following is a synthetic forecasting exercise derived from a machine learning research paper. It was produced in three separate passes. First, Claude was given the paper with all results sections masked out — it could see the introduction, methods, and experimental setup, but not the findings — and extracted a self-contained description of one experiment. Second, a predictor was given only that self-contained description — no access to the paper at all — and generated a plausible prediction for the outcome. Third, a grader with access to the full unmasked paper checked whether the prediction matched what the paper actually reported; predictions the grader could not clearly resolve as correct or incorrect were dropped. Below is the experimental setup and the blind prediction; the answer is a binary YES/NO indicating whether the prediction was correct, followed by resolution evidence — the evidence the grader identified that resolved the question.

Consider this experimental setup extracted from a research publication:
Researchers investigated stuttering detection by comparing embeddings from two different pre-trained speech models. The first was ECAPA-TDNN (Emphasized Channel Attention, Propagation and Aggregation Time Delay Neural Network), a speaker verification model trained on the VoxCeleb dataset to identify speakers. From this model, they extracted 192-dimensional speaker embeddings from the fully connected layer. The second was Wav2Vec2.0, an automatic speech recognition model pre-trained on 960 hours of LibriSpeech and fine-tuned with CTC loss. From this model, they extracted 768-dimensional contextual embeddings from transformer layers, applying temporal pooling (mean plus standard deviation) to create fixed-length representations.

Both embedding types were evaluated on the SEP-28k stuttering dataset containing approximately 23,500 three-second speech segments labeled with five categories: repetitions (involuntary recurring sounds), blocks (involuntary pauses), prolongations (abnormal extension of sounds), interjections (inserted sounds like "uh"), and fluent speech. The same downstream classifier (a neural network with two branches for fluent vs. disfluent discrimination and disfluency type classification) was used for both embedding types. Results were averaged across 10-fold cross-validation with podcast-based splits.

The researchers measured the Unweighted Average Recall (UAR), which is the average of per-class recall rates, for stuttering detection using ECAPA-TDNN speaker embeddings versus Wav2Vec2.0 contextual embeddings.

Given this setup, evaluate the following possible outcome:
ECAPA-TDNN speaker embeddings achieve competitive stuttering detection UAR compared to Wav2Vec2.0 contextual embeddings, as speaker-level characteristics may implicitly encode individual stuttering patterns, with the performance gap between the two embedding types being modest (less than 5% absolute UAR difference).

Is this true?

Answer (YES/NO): NO